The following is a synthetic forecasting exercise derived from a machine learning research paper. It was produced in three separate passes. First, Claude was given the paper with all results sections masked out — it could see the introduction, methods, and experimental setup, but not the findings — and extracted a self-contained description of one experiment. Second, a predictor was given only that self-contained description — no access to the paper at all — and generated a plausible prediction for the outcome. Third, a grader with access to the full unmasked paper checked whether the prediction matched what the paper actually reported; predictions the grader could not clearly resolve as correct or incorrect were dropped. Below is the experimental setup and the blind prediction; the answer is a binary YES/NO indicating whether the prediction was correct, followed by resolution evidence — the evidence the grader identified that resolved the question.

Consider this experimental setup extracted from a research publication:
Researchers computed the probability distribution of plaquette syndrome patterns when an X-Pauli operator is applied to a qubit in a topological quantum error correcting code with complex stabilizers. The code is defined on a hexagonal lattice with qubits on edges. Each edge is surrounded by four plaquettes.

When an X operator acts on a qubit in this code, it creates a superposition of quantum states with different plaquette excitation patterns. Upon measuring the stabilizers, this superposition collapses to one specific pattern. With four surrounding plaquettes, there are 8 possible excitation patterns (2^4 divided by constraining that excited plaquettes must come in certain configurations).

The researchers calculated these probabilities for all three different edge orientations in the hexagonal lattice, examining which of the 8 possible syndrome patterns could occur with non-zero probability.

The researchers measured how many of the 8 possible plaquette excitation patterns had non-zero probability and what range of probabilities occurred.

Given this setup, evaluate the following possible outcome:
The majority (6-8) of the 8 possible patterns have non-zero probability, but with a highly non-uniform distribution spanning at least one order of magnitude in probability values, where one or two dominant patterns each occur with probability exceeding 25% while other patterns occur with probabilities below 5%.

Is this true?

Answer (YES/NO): NO